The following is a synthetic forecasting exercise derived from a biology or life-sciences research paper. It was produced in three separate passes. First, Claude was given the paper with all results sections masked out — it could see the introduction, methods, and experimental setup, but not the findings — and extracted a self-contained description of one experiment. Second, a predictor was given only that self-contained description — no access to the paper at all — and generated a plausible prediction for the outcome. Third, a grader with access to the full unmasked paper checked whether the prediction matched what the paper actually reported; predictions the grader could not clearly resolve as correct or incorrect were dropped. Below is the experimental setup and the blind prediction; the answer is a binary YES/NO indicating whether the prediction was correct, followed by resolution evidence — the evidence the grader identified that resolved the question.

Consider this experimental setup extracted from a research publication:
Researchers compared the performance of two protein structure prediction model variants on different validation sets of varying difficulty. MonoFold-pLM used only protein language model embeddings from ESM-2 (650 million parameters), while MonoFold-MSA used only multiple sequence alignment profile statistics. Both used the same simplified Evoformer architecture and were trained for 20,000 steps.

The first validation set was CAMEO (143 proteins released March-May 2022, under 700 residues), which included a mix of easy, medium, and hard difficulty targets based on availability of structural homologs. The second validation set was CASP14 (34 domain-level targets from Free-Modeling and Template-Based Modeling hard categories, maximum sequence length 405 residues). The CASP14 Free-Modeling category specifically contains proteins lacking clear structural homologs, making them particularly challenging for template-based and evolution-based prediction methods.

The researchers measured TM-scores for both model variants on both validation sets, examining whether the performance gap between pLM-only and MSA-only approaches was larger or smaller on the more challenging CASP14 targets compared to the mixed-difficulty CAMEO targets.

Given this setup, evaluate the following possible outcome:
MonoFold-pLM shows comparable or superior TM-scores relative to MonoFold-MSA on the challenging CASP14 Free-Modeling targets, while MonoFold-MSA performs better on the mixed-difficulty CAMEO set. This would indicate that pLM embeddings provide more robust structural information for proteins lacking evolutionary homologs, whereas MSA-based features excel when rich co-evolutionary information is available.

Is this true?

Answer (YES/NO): NO